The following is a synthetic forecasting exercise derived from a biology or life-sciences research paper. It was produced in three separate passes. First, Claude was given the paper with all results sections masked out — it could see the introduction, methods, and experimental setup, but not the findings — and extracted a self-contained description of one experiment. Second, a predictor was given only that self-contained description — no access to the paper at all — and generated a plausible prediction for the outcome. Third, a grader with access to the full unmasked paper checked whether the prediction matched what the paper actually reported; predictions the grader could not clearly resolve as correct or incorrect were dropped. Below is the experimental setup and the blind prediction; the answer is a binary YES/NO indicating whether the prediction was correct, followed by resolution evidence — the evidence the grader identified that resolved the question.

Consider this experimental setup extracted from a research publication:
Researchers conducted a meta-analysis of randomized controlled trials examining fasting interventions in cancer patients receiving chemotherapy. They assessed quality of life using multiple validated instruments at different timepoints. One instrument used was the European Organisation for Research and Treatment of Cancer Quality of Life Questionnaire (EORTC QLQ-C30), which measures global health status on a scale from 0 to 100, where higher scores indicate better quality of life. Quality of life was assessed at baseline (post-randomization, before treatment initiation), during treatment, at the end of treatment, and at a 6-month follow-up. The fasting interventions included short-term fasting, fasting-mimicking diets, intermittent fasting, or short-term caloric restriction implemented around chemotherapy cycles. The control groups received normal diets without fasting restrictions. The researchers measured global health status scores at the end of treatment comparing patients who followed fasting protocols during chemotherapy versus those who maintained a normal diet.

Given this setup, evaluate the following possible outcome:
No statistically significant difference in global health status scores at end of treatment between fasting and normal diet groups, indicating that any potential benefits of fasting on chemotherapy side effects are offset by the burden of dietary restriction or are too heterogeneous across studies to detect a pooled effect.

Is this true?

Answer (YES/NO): YES